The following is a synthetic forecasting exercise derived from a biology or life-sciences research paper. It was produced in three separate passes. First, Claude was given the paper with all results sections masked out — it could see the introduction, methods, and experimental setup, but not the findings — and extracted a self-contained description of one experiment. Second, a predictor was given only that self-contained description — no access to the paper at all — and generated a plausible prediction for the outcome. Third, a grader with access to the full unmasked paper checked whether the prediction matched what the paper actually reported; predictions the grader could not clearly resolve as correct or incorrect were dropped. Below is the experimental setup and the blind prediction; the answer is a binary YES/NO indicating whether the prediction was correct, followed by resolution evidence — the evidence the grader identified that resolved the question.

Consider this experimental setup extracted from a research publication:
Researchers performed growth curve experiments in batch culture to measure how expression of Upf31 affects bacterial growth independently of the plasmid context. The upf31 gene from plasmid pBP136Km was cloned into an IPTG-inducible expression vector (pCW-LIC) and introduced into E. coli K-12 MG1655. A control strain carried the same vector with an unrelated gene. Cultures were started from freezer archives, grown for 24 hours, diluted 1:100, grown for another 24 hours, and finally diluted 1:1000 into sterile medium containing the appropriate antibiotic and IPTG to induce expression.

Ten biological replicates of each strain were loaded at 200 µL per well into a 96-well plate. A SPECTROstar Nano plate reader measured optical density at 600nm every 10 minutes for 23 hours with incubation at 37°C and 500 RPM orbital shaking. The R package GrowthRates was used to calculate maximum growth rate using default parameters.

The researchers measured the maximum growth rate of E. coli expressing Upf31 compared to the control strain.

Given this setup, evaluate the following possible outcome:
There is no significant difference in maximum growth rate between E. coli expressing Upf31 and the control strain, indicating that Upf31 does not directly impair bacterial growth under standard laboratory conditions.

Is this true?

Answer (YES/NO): YES